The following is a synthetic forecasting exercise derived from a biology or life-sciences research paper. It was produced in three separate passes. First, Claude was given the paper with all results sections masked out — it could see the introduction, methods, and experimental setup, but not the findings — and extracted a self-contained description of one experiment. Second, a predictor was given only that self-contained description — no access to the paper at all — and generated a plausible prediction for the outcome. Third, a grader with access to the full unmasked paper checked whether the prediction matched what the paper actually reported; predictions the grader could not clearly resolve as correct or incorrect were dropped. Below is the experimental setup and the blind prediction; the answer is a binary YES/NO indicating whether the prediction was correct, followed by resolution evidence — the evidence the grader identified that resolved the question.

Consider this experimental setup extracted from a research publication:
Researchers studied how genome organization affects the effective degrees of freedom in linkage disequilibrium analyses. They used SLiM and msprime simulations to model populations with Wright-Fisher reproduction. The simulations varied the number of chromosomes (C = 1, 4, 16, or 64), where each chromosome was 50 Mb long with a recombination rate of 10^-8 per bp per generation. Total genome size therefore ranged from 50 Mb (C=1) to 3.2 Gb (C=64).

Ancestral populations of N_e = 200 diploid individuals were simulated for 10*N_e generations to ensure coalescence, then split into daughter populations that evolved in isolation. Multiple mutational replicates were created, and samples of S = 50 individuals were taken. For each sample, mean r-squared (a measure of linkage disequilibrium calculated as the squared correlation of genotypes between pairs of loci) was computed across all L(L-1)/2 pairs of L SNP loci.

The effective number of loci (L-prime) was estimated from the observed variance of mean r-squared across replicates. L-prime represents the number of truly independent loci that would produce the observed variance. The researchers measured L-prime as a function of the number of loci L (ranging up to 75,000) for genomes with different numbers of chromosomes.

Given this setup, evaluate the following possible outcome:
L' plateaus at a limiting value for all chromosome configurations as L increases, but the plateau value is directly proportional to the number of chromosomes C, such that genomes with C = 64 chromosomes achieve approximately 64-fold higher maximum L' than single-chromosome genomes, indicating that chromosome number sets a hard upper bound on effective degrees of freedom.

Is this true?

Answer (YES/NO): NO